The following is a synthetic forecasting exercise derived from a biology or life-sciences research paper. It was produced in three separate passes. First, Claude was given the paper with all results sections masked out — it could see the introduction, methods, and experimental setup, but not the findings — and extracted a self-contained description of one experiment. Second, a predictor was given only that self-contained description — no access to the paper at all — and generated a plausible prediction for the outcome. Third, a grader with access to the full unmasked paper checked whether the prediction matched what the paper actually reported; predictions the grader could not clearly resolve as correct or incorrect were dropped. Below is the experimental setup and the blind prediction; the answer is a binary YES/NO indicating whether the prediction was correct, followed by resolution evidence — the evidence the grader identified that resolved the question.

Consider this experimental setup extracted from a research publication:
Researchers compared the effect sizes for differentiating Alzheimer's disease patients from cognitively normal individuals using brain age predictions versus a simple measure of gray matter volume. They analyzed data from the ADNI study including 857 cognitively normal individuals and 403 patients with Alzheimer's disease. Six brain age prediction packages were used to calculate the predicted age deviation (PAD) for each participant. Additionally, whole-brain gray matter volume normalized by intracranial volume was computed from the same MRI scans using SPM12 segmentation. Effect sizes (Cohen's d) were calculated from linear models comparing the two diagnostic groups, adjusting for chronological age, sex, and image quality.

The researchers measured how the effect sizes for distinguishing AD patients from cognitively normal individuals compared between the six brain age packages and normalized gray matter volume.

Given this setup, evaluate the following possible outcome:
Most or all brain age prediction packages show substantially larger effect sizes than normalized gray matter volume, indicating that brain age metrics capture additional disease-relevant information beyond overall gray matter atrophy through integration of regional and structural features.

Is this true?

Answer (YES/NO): NO